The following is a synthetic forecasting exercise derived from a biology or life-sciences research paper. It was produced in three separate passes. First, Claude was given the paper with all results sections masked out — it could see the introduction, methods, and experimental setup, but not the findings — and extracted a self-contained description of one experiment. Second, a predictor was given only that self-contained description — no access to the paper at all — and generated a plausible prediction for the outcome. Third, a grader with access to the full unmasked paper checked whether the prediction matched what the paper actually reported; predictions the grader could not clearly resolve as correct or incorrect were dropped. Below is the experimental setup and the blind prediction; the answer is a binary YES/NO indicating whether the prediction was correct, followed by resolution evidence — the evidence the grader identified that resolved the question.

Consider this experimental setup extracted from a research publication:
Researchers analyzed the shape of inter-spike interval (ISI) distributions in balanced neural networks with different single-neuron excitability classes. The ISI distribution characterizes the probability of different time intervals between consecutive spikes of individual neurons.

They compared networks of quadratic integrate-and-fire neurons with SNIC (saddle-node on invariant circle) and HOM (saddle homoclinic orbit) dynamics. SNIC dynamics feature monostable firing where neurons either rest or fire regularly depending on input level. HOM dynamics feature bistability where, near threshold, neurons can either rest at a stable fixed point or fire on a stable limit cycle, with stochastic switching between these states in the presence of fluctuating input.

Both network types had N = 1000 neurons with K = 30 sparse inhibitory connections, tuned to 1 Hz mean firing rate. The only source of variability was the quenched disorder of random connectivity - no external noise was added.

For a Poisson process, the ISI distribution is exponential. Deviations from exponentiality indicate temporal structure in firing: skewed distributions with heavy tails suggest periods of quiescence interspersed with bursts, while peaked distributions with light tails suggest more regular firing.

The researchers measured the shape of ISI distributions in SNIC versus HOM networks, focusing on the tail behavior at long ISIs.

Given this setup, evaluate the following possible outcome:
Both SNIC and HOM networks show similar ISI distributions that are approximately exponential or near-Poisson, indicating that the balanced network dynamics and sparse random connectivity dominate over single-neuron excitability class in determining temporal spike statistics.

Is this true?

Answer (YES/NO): NO